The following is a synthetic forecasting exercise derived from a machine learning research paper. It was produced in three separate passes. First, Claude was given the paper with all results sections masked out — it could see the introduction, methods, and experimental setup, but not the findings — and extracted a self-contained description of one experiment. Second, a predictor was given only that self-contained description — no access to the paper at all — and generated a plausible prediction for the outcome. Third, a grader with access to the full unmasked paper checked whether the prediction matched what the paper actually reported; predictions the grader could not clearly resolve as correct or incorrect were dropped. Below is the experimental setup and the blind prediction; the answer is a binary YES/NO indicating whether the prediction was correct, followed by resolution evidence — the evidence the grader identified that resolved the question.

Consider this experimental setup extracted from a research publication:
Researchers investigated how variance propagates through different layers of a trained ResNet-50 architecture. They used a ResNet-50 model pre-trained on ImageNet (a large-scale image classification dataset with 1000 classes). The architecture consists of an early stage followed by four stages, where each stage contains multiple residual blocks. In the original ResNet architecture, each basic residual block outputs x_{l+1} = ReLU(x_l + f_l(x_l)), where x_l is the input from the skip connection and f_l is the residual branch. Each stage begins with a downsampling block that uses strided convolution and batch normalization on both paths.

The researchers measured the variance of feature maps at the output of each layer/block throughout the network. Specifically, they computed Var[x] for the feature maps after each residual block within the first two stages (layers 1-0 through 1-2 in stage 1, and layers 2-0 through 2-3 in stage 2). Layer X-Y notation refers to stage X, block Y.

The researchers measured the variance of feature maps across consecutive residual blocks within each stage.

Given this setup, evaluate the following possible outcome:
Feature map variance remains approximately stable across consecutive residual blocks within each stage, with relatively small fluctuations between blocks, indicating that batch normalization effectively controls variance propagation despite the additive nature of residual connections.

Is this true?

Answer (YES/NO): NO